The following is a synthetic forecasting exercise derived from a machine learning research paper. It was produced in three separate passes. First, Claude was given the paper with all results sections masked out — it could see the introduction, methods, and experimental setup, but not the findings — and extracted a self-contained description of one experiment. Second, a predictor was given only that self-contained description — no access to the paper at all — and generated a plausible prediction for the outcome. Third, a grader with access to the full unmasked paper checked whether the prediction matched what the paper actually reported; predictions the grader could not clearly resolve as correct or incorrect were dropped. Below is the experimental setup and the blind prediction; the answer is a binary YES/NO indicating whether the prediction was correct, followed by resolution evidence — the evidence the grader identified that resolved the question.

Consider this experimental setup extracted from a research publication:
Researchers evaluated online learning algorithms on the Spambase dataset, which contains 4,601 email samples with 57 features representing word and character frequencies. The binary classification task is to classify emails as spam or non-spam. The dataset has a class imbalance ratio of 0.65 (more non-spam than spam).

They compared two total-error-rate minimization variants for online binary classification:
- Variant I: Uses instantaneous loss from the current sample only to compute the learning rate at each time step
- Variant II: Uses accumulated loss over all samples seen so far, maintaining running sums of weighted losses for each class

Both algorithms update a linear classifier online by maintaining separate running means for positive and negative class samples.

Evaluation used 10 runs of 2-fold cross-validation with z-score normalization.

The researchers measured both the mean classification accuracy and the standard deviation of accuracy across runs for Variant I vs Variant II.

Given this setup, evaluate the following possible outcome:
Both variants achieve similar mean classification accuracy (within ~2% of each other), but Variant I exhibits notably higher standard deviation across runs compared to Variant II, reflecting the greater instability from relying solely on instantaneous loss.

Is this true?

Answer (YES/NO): YES